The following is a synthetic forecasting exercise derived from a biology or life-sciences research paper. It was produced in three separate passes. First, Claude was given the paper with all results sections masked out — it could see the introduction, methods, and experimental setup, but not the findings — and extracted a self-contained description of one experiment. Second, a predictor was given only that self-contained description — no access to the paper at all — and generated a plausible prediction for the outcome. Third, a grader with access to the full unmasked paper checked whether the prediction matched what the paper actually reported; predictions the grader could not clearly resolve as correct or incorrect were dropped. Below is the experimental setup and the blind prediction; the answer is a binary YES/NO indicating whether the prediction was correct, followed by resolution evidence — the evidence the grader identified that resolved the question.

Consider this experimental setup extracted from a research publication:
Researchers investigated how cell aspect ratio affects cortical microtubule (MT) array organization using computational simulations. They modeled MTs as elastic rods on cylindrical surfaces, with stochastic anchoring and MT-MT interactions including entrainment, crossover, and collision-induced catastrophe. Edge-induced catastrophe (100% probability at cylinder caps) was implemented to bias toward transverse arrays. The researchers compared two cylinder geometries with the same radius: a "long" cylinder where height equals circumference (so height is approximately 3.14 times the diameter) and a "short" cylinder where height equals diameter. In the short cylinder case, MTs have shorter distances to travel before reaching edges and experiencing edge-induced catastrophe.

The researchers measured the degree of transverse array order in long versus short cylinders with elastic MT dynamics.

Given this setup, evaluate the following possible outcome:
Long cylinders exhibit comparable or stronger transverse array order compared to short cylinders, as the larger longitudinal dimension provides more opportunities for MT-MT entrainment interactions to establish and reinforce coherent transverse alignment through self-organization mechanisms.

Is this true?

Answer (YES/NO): NO